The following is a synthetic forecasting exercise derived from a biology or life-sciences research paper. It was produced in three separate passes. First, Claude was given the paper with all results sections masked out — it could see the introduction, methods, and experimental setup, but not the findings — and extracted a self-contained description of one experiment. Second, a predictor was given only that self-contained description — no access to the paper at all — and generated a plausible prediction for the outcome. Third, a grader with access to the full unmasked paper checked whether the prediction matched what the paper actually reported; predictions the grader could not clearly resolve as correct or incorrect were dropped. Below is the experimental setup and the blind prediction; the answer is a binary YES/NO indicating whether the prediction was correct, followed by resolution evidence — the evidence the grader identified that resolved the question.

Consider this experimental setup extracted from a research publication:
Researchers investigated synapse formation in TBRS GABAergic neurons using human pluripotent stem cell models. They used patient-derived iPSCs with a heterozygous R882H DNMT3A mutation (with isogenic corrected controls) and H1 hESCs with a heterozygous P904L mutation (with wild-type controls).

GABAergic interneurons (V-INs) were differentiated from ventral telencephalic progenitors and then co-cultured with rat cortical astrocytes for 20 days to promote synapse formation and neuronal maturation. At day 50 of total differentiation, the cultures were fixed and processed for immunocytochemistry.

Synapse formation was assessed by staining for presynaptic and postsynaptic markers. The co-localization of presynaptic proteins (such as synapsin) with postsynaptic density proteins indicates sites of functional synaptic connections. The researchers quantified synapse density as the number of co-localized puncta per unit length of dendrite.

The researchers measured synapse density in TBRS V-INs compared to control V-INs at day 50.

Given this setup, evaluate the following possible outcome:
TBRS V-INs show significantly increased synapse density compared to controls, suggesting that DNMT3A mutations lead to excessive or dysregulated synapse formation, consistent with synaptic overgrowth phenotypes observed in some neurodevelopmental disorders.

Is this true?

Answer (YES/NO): YES